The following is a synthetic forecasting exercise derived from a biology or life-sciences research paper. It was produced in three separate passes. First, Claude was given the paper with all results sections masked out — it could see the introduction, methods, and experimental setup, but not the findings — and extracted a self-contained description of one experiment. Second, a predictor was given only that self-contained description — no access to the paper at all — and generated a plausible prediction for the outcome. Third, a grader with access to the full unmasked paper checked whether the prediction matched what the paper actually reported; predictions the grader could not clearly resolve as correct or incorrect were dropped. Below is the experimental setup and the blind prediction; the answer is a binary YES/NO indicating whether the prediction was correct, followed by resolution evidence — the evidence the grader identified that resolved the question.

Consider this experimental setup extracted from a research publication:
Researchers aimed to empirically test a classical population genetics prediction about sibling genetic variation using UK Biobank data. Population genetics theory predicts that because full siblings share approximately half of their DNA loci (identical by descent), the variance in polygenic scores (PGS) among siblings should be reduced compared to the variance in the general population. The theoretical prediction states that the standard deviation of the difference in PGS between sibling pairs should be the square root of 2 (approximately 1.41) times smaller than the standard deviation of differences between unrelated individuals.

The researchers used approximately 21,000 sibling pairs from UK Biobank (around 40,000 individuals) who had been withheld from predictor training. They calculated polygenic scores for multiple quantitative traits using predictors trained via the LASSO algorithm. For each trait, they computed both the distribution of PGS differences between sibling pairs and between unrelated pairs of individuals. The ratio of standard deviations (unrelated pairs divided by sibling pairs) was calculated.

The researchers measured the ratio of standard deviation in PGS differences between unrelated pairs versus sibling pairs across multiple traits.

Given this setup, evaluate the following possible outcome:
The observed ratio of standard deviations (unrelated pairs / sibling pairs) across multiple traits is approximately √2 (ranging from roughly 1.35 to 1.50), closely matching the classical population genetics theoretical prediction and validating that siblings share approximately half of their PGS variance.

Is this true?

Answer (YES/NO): YES